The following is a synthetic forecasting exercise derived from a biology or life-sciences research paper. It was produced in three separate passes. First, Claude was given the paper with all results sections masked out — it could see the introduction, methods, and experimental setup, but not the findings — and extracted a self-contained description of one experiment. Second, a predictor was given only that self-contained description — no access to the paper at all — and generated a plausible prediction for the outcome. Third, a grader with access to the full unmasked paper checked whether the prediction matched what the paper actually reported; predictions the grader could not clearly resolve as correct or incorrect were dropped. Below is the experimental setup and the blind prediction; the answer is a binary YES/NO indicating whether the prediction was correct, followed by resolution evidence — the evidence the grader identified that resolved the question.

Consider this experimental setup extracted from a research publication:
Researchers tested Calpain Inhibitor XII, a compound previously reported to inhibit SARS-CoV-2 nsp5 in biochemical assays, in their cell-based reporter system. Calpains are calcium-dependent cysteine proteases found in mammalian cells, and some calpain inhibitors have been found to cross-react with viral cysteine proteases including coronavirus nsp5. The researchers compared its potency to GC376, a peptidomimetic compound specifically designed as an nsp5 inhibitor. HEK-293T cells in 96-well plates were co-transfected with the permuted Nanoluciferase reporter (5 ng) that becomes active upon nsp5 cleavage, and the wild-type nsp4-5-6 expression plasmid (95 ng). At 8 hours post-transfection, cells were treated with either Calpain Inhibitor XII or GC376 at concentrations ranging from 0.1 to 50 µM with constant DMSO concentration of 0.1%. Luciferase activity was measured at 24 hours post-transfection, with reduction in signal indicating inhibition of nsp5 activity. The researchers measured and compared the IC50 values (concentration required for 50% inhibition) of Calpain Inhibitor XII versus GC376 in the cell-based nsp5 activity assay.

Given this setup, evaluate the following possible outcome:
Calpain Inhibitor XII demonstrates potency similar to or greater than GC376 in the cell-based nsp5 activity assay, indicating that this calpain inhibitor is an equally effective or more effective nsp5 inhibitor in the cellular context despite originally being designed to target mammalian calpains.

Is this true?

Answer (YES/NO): NO